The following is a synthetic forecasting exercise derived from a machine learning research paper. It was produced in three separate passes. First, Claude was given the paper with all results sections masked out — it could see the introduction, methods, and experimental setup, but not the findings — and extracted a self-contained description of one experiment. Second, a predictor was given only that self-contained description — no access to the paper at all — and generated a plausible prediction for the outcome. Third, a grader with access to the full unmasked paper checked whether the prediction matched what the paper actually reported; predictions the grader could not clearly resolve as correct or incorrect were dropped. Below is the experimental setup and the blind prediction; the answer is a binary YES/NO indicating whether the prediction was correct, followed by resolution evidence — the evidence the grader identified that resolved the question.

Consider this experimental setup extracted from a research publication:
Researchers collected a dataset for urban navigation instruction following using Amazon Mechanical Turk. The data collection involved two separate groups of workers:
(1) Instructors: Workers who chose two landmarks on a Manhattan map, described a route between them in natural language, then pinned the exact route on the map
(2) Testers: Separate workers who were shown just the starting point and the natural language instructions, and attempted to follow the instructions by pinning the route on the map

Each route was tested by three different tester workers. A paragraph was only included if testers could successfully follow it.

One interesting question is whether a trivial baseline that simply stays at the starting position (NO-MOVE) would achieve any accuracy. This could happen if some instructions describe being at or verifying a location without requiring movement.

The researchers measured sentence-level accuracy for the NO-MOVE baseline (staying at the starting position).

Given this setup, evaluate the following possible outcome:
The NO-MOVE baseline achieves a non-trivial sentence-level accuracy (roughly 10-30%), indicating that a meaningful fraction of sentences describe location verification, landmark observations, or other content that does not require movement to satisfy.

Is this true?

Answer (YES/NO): YES